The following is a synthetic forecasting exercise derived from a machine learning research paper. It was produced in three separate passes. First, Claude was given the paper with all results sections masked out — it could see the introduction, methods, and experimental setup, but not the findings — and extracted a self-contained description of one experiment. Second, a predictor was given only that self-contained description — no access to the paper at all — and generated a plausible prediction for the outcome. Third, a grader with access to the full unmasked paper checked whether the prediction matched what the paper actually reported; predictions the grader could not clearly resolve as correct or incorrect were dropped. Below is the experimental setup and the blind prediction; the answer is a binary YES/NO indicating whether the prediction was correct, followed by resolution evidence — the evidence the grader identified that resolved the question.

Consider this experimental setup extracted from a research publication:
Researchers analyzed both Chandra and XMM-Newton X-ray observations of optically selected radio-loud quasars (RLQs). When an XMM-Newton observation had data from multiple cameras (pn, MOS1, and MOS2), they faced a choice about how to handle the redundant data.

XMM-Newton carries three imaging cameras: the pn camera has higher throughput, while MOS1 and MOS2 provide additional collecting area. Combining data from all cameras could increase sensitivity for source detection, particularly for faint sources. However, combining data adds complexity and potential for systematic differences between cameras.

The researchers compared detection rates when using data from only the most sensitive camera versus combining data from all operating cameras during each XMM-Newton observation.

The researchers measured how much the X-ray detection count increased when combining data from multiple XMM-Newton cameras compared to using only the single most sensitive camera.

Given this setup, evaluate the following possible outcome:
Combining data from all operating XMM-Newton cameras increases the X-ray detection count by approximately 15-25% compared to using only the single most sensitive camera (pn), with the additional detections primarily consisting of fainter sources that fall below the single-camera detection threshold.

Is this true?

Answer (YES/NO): NO